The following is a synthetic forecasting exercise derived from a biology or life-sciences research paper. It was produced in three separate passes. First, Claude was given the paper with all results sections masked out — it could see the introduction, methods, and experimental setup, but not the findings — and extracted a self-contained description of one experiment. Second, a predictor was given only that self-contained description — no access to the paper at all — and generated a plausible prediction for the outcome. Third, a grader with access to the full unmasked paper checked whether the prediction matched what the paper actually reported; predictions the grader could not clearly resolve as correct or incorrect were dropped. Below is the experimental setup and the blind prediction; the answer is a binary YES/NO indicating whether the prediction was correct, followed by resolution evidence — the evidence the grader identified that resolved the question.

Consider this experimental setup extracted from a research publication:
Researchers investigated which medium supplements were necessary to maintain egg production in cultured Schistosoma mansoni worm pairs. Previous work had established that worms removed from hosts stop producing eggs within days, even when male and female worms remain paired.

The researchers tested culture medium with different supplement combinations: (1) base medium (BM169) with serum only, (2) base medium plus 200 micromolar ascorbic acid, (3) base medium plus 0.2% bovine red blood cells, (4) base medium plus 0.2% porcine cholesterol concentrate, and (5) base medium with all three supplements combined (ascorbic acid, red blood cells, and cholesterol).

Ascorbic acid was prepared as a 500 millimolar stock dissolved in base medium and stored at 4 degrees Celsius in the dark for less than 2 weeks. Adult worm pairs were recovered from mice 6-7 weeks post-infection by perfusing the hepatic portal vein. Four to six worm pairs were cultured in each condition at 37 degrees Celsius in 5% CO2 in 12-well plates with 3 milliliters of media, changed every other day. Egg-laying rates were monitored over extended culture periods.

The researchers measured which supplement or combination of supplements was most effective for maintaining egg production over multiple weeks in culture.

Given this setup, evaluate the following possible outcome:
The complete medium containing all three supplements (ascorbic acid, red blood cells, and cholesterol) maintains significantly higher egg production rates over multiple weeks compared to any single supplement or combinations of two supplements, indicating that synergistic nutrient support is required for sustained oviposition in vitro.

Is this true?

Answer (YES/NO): YES